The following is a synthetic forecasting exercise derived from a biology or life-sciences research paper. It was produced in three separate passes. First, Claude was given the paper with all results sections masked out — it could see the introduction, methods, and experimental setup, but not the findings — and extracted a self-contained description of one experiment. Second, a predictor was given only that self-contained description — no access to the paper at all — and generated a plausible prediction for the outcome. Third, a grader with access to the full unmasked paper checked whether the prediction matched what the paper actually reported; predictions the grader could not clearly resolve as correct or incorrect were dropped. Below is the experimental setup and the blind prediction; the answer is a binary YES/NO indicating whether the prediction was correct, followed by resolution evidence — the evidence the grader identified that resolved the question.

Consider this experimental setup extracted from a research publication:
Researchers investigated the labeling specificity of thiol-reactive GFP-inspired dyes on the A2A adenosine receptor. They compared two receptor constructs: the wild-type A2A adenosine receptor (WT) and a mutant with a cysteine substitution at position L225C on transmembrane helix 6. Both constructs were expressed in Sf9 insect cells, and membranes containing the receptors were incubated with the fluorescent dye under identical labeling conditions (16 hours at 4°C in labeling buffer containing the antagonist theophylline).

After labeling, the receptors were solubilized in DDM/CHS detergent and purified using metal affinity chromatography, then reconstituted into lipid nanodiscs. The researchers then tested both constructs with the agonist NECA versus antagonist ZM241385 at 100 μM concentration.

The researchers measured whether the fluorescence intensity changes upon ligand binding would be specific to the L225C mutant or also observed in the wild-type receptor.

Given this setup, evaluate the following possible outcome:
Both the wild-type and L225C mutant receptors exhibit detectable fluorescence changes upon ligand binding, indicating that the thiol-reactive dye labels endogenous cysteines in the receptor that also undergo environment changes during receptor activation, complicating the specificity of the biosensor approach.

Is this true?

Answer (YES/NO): NO